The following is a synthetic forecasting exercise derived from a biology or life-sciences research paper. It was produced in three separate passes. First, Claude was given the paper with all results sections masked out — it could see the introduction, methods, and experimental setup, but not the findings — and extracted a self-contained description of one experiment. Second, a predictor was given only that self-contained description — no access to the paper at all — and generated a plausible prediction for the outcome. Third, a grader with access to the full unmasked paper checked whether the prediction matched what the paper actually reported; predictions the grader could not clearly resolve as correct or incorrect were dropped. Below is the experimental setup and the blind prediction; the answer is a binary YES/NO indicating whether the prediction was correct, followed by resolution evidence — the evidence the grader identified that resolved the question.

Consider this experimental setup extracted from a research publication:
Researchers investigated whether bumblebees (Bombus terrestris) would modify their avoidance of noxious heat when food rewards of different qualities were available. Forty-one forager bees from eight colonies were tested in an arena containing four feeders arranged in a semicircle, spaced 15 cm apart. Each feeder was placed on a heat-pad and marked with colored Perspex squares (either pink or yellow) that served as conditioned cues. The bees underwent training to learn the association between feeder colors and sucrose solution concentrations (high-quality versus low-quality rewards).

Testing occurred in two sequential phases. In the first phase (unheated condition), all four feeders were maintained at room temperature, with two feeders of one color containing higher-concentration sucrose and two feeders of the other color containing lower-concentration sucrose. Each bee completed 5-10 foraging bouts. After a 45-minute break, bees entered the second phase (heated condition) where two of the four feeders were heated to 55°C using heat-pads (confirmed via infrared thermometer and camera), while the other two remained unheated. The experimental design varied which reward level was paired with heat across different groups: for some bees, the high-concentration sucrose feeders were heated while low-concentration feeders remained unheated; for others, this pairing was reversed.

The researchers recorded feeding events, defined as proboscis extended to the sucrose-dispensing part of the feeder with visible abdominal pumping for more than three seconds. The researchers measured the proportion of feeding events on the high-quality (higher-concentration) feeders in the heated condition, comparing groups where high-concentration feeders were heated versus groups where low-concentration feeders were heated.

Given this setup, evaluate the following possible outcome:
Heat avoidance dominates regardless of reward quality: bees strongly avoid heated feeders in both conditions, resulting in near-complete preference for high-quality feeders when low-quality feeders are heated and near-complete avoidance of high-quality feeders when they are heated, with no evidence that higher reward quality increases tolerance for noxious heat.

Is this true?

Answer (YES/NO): NO